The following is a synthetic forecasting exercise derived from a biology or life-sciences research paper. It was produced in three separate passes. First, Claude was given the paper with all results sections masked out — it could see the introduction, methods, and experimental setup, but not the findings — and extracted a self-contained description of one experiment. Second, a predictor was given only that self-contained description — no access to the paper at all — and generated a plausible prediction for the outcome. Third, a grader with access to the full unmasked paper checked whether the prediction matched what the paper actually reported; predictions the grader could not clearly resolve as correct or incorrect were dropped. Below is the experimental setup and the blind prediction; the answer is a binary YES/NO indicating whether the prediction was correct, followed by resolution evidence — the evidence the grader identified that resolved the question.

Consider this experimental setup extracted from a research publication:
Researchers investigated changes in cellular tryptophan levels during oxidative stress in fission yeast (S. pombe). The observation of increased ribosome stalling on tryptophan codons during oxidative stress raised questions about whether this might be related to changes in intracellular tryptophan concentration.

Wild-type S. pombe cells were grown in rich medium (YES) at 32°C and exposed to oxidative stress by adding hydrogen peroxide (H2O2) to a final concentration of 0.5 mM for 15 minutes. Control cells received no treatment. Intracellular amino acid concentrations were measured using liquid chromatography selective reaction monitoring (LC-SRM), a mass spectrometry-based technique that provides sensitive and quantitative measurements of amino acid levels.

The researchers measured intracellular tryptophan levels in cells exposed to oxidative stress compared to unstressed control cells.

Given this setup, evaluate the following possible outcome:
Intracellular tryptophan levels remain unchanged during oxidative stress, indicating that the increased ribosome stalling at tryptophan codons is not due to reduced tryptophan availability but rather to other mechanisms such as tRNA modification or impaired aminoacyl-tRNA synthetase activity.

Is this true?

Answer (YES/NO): YES